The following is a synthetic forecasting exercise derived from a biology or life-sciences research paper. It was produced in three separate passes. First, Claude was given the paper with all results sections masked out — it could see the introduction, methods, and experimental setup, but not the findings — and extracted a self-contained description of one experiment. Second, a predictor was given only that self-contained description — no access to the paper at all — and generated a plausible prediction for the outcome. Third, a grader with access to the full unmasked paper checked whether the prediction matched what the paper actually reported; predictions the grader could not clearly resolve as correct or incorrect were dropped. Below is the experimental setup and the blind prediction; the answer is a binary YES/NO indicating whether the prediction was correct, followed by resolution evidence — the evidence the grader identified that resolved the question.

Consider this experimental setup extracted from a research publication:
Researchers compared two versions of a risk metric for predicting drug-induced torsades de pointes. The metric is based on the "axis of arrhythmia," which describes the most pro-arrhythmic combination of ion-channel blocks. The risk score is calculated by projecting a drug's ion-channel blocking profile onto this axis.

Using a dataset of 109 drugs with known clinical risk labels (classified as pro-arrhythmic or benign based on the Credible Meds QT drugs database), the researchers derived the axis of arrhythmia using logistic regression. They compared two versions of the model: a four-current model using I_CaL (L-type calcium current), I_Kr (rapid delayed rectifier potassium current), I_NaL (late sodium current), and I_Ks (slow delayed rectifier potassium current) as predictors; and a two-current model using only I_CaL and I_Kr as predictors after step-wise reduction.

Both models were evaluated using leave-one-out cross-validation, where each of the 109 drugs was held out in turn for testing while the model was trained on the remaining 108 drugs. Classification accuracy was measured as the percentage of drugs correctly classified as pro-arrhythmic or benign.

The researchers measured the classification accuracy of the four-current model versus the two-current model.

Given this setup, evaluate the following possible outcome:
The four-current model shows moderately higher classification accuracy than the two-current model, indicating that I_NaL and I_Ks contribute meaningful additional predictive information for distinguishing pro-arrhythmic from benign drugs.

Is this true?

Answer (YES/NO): NO